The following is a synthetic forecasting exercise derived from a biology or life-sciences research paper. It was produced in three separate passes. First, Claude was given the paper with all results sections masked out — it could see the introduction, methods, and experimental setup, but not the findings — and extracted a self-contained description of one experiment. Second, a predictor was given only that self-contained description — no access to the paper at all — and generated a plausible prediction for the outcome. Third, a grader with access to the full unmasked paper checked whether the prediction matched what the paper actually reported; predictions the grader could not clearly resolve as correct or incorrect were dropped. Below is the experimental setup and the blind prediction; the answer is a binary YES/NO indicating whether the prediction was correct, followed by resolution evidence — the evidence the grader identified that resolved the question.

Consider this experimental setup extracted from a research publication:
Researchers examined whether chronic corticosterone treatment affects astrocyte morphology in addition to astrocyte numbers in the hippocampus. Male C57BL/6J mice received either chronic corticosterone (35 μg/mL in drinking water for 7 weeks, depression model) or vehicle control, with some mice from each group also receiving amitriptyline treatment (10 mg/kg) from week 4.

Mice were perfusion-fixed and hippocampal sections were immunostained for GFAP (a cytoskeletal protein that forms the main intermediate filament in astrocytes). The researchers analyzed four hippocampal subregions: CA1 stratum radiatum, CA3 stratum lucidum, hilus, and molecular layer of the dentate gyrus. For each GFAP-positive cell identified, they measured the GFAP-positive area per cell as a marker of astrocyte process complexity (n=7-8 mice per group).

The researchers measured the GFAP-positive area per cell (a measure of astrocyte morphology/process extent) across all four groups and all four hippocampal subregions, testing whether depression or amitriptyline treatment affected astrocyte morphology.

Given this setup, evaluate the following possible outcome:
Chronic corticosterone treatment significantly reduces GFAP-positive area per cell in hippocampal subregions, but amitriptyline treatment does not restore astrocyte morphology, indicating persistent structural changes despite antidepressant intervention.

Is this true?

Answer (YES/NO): NO